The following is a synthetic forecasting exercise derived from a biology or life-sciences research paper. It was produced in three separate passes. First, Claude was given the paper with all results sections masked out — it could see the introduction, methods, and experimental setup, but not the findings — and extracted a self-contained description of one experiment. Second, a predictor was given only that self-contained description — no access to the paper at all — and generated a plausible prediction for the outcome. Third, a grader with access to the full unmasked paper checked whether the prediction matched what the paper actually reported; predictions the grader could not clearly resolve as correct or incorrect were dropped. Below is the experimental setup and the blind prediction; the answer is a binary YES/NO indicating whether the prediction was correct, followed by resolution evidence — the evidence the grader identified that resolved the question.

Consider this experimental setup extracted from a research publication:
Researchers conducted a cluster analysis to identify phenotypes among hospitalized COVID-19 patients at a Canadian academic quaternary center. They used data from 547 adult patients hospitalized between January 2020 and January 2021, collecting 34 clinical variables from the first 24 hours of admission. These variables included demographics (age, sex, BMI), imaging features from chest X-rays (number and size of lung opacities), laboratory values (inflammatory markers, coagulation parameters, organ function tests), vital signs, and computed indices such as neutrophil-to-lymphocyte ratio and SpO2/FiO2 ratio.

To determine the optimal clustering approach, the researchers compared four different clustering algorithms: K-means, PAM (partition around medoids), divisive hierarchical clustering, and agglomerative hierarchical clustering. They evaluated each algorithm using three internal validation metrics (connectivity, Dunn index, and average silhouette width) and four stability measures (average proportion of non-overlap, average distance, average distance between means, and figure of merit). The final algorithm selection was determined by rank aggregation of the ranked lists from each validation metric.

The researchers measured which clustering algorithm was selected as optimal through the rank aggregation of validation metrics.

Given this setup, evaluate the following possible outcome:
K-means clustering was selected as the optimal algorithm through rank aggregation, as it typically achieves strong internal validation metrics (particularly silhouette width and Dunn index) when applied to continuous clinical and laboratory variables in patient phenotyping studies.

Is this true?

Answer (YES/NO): NO